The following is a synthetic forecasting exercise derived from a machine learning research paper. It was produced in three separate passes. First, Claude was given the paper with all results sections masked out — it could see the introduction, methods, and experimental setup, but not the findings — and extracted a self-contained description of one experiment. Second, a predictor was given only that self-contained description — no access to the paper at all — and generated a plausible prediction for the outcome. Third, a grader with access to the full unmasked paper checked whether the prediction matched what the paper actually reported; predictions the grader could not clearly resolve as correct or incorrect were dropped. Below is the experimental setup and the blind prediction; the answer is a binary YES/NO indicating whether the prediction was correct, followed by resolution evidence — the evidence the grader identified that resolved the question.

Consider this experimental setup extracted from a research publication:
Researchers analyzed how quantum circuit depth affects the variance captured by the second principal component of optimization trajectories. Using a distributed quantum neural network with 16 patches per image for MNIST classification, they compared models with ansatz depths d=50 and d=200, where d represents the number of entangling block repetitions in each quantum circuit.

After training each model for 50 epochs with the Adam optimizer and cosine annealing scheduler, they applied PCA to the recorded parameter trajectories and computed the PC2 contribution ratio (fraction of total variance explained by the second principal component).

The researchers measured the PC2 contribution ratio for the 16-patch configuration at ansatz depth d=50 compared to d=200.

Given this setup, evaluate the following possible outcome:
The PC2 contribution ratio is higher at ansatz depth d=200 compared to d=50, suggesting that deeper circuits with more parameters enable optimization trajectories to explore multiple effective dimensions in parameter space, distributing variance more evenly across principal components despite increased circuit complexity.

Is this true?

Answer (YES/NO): NO